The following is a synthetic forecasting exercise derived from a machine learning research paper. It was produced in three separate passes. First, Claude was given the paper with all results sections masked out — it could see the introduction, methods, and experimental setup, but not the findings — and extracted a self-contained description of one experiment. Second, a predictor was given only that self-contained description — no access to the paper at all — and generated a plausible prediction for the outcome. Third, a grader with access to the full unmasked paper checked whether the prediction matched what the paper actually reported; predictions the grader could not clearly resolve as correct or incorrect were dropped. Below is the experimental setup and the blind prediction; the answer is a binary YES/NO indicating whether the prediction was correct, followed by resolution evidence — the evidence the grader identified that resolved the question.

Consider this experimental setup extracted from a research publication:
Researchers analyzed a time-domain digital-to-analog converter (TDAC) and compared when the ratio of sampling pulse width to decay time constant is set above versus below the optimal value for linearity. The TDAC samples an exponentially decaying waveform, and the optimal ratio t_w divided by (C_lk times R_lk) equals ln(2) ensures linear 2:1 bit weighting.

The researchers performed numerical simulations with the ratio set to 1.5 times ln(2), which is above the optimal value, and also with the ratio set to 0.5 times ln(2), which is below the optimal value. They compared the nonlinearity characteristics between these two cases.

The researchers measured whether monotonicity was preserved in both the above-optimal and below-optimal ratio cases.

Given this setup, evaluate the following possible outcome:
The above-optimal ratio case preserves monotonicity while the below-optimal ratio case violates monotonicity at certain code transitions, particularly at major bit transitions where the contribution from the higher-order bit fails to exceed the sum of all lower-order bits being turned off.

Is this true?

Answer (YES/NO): YES